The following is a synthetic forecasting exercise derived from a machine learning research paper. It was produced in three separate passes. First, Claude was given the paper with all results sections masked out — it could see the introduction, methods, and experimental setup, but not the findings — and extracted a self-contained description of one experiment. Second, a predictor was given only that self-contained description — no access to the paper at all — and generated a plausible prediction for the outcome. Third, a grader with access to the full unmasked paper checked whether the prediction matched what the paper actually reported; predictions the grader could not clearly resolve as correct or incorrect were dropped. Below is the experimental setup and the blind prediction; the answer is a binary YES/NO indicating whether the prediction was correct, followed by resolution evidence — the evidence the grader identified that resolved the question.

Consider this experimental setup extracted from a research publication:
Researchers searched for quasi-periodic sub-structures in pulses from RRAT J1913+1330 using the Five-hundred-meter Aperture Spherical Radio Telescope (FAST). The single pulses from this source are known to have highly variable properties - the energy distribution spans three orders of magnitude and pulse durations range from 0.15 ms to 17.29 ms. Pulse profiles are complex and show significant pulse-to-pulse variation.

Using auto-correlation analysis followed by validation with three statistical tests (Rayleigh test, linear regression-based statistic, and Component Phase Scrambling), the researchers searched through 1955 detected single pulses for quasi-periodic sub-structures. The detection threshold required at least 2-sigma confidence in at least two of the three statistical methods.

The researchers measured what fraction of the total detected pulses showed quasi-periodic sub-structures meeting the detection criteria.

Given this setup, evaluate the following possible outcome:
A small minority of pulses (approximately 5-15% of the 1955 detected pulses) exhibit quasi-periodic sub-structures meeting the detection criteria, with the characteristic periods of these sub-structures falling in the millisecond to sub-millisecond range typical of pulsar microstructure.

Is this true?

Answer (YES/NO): NO